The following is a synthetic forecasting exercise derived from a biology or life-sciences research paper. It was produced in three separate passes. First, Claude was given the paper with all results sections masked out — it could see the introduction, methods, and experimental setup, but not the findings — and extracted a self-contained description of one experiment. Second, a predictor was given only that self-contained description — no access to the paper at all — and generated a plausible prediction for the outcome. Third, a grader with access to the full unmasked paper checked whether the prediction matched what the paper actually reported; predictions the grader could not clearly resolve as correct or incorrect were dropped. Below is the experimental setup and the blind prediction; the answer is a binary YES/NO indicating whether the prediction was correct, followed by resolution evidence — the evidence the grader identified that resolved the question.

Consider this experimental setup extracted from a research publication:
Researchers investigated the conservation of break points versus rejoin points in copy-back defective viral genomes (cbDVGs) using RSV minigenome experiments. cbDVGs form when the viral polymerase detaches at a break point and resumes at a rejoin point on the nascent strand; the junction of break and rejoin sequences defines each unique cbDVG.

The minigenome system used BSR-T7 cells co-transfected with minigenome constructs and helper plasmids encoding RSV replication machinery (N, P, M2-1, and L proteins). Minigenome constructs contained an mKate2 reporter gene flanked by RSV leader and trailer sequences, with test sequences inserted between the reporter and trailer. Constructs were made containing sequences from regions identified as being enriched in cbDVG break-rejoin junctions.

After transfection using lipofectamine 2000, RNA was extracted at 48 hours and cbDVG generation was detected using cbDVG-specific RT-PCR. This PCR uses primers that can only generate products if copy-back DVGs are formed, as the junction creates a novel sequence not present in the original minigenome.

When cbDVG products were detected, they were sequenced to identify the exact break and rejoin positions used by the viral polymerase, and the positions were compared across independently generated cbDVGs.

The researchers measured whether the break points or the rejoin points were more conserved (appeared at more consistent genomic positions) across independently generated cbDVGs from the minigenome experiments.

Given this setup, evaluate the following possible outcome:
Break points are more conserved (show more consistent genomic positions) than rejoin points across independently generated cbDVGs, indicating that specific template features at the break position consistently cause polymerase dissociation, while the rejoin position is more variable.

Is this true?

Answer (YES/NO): NO